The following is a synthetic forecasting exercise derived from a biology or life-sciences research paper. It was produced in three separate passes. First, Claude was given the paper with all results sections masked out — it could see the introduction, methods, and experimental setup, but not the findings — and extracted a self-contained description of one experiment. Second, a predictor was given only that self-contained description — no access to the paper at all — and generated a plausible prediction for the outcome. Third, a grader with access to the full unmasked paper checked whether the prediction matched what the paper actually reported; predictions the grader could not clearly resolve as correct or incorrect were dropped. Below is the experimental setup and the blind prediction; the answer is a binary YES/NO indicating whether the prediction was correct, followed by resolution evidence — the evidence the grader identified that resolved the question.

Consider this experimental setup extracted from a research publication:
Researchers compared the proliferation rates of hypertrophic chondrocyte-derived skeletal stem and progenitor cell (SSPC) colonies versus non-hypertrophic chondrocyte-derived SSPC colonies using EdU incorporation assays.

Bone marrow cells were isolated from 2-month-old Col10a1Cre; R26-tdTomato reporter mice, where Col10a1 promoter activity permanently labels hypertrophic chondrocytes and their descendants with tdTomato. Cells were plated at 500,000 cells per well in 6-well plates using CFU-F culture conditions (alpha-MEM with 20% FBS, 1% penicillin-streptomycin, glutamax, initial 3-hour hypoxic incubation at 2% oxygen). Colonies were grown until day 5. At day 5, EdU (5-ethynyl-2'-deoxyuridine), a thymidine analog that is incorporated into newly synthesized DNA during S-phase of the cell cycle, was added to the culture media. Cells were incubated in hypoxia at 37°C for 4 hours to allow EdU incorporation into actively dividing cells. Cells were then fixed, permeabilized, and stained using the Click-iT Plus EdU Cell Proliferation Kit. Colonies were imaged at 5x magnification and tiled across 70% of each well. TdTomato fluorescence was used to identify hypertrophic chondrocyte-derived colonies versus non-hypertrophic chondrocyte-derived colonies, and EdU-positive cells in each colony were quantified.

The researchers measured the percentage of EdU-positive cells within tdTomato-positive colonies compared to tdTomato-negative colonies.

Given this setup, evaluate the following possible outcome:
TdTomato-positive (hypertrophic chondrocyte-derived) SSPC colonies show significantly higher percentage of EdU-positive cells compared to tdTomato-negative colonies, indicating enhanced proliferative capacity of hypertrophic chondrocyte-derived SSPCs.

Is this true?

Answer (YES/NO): YES